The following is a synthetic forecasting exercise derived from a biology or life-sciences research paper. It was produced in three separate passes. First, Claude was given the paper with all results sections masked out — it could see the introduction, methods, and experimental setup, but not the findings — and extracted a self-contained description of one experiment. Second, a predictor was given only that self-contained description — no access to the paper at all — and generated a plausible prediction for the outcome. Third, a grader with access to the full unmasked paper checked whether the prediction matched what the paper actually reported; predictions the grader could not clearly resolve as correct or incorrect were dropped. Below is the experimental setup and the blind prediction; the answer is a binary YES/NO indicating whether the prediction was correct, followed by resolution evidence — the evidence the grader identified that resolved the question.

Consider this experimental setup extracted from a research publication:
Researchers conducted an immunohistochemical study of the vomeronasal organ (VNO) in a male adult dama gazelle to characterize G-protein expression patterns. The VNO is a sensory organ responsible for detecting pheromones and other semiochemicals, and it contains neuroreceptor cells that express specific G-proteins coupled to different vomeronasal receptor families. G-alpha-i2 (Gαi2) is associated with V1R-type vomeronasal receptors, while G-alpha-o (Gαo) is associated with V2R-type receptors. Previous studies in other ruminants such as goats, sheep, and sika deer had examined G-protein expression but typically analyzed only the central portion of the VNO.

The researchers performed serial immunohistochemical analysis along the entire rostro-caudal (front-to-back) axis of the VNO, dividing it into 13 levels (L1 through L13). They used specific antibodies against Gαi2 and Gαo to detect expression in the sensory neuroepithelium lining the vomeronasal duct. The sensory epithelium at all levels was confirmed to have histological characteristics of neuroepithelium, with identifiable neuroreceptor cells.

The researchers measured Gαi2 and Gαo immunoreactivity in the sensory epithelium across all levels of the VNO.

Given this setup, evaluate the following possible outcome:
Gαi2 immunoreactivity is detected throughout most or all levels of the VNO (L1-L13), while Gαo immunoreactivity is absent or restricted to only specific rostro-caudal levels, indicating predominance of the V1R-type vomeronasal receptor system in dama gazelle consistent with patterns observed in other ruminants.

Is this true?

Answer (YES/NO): NO